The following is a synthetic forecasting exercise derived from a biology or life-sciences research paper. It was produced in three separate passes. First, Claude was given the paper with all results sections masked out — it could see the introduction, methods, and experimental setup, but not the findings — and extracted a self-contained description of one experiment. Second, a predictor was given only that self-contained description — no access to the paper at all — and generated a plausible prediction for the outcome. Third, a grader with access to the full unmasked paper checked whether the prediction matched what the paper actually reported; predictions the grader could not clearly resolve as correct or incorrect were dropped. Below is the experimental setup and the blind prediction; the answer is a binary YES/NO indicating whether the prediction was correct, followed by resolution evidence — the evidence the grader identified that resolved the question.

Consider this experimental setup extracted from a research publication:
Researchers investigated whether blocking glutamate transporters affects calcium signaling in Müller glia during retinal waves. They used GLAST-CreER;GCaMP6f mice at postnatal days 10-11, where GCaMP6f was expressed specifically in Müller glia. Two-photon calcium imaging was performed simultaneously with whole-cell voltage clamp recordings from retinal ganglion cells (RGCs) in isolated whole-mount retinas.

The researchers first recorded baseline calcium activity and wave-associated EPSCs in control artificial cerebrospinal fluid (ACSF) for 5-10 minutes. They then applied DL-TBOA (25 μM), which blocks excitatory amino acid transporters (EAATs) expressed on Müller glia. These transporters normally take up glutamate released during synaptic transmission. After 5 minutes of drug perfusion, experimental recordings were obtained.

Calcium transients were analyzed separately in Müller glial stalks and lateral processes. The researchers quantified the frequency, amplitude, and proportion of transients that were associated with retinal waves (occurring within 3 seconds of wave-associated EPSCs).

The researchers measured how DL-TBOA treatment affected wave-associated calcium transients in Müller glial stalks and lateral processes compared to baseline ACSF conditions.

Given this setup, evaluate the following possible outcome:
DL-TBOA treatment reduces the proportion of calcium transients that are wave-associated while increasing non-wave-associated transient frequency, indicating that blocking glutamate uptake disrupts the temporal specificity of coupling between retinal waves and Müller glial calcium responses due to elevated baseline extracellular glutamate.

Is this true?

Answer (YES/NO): NO